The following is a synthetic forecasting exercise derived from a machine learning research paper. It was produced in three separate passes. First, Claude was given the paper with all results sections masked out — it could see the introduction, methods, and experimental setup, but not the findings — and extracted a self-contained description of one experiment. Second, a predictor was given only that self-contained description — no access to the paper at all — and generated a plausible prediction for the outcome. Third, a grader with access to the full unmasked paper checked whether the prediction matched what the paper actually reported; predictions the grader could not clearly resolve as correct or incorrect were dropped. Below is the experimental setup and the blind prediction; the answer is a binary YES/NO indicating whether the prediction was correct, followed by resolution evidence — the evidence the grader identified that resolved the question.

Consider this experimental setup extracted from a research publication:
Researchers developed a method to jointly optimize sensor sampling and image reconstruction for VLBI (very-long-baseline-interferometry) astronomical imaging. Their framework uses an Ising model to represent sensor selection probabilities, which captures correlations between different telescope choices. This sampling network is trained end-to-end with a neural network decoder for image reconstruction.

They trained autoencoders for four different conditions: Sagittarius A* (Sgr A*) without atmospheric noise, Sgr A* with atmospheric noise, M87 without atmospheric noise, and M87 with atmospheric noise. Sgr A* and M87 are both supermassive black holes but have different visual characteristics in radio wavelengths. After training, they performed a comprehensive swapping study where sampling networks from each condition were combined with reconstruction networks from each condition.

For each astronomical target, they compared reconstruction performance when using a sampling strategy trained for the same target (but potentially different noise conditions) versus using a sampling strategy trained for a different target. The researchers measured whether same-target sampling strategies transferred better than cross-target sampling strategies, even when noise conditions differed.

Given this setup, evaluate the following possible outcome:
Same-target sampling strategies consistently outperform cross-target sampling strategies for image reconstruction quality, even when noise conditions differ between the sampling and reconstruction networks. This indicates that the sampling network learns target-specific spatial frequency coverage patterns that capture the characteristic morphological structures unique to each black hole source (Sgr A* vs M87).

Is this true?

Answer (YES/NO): YES